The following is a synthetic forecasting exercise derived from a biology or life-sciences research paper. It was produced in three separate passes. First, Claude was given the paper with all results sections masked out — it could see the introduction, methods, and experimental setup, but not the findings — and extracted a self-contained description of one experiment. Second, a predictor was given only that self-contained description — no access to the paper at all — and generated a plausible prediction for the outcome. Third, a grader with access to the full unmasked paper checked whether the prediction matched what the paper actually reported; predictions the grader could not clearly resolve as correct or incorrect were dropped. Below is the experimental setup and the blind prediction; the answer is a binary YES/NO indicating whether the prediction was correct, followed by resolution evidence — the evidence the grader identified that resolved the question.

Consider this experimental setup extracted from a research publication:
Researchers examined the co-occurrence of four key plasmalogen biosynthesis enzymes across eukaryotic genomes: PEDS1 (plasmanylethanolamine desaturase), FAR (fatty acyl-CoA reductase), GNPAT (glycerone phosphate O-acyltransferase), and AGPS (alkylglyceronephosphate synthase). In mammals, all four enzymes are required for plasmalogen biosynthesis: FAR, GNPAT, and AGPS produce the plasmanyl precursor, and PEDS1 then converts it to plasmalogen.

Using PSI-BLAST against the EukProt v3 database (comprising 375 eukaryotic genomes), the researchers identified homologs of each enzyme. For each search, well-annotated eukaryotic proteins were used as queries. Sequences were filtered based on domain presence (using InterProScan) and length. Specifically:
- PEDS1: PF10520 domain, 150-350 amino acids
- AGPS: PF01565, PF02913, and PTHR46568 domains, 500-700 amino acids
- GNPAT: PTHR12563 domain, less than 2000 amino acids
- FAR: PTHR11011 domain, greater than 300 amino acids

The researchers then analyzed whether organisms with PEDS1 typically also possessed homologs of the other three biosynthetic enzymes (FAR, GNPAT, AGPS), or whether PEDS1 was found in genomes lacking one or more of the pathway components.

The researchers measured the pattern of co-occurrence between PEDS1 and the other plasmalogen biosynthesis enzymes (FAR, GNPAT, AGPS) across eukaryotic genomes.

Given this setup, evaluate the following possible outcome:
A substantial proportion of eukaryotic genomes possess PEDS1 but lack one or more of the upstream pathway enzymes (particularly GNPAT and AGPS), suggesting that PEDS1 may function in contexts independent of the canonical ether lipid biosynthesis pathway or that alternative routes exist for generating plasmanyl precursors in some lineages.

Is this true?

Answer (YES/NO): NO